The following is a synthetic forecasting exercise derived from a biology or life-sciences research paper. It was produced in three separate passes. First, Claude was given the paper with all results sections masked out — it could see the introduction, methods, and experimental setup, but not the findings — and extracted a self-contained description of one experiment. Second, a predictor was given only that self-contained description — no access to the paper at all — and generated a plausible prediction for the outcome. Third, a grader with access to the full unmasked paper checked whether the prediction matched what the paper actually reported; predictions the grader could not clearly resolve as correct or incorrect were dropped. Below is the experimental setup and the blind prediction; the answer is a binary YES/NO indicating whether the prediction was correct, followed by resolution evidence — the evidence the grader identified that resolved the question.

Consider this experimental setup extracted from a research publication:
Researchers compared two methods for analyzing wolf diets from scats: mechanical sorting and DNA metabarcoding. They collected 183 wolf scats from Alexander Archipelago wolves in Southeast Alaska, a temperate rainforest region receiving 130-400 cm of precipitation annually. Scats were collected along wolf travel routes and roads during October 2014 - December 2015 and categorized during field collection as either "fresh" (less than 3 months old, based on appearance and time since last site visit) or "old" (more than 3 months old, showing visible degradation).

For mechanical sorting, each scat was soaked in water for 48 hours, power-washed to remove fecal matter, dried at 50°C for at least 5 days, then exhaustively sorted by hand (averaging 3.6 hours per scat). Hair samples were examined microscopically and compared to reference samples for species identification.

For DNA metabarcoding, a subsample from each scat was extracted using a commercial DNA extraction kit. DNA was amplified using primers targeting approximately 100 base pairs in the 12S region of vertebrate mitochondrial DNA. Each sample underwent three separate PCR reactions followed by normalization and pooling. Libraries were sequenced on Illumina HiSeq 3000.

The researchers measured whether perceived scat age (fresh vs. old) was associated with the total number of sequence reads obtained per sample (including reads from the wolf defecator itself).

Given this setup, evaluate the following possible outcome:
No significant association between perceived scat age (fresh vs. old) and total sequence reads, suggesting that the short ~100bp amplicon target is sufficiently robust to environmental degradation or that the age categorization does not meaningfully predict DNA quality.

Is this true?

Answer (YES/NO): NO